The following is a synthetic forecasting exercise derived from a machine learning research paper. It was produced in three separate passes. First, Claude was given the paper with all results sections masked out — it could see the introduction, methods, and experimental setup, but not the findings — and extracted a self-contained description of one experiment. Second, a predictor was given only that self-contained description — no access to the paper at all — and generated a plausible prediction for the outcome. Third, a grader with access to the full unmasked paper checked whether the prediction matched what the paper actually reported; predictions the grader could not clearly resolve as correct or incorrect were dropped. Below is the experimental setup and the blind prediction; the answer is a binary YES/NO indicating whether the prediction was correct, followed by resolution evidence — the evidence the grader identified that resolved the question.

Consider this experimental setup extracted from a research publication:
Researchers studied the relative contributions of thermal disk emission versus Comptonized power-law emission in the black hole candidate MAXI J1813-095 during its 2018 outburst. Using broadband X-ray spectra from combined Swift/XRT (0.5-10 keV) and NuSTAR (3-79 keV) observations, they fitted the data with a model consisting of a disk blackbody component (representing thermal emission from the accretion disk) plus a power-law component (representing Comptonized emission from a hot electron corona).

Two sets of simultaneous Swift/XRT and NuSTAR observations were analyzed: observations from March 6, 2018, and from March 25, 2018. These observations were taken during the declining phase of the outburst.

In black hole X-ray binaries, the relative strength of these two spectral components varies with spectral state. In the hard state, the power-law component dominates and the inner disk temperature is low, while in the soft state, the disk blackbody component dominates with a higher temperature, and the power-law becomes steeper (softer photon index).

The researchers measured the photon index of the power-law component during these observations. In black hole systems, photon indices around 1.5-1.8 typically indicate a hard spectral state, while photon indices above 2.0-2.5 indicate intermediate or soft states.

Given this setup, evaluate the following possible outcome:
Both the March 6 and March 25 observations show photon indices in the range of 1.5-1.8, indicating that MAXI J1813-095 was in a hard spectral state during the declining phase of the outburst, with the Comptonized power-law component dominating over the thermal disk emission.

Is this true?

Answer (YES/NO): YES